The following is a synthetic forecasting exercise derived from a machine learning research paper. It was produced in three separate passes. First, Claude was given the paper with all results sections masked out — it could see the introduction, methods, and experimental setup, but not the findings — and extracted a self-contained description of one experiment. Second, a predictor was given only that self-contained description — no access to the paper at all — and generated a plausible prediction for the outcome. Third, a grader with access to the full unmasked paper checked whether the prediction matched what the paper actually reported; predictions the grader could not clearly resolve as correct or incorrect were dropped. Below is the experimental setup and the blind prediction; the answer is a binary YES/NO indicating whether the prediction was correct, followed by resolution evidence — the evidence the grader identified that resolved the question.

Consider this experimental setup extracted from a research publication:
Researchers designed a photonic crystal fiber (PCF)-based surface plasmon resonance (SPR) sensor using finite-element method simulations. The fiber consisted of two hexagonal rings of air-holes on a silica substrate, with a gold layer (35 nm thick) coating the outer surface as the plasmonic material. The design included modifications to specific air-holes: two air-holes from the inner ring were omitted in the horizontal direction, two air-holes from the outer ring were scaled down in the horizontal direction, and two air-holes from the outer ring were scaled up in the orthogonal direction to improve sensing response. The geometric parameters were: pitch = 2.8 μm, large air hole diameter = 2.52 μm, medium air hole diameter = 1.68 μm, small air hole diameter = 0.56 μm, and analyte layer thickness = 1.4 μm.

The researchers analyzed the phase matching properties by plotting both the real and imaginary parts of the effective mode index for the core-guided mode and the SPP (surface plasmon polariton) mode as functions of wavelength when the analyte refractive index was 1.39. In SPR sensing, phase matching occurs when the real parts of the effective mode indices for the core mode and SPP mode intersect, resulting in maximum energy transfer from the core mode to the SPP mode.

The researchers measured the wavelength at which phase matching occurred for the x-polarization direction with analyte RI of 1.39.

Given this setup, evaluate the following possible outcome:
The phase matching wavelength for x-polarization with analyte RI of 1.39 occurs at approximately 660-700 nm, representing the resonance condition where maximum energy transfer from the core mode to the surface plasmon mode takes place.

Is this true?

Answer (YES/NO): NO